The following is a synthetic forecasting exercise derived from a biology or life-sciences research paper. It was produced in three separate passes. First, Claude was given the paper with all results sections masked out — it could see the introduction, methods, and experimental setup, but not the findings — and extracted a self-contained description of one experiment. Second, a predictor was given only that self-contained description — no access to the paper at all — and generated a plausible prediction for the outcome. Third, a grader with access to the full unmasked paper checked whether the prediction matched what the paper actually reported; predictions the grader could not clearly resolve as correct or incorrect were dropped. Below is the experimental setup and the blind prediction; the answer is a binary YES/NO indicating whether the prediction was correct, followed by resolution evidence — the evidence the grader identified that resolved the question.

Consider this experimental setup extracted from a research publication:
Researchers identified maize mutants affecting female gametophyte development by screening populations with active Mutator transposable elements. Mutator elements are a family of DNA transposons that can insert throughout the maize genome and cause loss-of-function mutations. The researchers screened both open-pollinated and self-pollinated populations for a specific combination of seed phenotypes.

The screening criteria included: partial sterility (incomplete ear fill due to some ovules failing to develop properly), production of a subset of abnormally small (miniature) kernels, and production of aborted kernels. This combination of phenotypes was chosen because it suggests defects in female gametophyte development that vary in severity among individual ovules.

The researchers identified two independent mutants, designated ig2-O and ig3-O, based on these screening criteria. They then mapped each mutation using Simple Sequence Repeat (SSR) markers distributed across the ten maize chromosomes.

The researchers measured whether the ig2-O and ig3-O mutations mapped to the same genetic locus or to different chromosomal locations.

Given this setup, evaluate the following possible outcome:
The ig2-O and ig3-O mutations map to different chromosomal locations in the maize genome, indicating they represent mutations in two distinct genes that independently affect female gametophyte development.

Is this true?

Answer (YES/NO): YES